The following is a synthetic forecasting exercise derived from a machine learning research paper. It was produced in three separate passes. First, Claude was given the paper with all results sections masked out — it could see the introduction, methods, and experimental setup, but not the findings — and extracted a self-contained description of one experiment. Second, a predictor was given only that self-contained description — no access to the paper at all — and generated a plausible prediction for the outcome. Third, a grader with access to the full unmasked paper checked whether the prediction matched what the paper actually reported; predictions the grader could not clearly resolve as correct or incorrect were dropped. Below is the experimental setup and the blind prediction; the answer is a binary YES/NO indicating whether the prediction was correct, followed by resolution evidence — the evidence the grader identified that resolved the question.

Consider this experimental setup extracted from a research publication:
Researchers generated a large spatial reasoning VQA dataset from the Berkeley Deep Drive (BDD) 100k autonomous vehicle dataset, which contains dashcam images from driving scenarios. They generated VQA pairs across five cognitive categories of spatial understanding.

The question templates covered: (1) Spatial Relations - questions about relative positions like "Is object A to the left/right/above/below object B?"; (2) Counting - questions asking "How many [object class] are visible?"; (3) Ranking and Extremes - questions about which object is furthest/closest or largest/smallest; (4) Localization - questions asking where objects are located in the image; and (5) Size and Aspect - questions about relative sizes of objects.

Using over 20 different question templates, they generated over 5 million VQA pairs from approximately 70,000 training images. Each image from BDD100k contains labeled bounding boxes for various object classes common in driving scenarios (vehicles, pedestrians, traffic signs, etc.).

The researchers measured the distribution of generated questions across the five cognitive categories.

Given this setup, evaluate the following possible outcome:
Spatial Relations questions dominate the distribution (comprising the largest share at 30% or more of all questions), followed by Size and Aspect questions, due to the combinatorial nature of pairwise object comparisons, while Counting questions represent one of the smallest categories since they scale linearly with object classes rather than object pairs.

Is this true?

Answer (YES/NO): NO